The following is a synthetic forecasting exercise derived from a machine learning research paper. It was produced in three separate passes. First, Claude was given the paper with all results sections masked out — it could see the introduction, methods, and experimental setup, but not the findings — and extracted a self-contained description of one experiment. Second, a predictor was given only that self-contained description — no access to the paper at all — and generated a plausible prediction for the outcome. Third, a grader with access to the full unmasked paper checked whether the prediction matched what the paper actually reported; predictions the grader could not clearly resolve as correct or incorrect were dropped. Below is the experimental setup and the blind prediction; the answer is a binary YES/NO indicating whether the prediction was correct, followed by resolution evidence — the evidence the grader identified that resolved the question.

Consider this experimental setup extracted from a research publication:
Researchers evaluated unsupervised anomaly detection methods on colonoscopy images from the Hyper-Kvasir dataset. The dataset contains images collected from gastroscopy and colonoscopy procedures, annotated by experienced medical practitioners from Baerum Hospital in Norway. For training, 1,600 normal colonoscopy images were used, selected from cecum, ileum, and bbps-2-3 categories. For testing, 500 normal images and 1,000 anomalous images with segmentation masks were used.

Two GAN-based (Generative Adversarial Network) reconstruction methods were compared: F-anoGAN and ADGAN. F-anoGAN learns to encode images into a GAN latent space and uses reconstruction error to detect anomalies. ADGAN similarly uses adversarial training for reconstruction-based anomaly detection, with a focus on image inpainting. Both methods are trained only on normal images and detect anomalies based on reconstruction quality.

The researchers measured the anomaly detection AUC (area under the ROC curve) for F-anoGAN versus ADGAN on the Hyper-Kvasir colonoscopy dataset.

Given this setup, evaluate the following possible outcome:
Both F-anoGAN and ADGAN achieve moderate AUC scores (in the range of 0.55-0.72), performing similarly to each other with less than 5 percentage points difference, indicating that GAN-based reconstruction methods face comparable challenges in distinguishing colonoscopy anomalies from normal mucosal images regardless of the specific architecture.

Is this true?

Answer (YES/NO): NO